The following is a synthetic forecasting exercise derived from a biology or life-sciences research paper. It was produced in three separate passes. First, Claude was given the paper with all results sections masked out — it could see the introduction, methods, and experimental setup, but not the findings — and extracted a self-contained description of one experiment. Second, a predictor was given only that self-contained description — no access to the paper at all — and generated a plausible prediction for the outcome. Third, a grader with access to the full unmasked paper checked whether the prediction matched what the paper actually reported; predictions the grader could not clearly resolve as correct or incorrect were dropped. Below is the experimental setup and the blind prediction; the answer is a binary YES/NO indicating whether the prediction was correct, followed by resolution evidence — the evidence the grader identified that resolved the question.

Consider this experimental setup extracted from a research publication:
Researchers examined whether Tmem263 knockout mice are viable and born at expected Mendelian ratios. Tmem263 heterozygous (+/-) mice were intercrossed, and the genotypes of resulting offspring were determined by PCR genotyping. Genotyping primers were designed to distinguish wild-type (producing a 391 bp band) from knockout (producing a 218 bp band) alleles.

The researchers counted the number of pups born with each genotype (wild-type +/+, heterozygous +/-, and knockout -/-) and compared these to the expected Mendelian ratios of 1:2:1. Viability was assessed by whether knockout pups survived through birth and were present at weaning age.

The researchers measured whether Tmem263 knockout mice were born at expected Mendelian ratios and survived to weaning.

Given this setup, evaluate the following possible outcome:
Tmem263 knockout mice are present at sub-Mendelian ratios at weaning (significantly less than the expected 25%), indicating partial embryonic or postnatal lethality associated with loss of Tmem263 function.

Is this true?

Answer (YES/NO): NO